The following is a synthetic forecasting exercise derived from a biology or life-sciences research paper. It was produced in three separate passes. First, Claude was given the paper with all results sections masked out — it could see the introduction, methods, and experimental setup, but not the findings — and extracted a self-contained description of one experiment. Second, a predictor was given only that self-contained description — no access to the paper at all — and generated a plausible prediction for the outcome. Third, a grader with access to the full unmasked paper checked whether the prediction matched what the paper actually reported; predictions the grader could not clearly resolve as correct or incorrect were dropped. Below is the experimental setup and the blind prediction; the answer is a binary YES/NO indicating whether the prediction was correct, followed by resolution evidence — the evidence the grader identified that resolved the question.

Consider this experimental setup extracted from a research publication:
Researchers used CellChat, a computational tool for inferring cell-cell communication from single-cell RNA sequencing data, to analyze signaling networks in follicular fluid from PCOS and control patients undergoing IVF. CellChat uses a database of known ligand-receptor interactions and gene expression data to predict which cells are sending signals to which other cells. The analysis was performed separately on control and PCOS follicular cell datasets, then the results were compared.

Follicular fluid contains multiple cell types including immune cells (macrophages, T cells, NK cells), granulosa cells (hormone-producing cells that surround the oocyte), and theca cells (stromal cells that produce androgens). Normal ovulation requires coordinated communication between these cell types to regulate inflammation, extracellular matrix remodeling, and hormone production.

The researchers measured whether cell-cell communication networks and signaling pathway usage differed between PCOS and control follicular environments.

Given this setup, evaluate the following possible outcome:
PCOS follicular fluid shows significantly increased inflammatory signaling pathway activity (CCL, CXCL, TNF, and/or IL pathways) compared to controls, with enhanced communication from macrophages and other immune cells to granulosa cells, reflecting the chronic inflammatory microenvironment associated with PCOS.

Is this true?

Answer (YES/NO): NO